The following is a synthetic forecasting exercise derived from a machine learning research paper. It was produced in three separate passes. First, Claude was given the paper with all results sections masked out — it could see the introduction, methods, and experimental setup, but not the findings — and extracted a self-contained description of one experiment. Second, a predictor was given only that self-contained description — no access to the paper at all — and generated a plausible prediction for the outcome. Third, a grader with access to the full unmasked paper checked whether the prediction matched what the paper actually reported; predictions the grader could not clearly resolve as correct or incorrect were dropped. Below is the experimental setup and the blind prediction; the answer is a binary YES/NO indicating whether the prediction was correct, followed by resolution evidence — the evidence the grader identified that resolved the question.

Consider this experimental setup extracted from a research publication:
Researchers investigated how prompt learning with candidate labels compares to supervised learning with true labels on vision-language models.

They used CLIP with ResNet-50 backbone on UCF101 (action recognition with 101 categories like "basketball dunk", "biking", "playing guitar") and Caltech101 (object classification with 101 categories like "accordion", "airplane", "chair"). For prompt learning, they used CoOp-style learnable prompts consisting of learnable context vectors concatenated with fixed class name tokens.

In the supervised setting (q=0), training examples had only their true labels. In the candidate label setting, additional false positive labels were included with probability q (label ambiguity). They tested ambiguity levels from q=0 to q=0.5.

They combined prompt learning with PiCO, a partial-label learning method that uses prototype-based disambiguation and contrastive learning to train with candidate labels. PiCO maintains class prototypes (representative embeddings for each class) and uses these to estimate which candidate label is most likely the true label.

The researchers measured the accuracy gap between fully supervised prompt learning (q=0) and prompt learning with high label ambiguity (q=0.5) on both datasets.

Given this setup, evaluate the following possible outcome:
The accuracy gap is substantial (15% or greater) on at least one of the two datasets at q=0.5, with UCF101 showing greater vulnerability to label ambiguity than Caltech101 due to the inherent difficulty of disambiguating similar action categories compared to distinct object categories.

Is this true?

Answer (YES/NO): NO